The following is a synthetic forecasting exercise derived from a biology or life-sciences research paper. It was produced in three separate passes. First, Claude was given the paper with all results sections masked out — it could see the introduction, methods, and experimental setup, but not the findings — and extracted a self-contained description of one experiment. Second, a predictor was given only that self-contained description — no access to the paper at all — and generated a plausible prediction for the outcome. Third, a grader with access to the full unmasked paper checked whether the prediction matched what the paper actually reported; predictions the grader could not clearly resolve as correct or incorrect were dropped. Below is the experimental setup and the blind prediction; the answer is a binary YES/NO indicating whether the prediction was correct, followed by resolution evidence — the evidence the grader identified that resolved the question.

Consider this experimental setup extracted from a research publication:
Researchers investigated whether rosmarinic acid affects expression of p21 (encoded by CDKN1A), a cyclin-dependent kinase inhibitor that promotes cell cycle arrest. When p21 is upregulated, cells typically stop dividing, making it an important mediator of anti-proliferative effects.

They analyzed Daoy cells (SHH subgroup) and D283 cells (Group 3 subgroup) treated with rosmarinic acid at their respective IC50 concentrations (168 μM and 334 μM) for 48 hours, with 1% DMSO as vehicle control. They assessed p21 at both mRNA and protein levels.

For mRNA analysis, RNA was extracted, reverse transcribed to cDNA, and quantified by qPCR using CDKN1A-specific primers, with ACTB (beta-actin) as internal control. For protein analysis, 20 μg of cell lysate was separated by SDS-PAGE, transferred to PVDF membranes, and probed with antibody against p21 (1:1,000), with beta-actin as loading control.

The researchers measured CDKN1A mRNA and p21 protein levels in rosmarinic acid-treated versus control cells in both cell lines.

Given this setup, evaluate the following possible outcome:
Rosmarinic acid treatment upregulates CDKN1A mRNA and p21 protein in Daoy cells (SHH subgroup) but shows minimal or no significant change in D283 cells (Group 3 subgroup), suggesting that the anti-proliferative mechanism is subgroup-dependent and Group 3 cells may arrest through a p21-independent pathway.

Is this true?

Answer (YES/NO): YES